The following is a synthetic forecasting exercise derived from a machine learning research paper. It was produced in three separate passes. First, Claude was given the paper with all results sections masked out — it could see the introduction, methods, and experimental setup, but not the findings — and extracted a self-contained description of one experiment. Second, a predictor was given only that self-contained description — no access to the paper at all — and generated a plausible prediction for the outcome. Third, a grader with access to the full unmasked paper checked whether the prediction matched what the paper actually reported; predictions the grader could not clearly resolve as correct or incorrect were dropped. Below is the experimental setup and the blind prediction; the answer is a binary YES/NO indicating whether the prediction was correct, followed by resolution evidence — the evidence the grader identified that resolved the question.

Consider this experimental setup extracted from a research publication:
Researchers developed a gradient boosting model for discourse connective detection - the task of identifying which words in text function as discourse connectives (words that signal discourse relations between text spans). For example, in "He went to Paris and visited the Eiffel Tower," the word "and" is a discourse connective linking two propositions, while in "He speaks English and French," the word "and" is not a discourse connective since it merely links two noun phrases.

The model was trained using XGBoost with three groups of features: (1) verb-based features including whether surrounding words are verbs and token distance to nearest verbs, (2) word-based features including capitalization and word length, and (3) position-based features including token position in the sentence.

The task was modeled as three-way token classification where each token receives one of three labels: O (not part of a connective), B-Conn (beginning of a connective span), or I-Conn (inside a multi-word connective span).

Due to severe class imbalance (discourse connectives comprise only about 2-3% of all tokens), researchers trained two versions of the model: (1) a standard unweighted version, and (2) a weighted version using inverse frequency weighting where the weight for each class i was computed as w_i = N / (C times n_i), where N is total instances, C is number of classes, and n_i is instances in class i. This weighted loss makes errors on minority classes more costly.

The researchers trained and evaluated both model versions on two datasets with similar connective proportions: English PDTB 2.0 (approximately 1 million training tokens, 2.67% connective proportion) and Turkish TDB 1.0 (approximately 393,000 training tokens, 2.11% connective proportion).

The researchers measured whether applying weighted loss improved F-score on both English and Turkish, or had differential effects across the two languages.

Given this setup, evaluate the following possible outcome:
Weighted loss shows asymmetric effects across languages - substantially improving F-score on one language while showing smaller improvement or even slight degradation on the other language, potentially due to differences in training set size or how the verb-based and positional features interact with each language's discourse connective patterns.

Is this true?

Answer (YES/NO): NO